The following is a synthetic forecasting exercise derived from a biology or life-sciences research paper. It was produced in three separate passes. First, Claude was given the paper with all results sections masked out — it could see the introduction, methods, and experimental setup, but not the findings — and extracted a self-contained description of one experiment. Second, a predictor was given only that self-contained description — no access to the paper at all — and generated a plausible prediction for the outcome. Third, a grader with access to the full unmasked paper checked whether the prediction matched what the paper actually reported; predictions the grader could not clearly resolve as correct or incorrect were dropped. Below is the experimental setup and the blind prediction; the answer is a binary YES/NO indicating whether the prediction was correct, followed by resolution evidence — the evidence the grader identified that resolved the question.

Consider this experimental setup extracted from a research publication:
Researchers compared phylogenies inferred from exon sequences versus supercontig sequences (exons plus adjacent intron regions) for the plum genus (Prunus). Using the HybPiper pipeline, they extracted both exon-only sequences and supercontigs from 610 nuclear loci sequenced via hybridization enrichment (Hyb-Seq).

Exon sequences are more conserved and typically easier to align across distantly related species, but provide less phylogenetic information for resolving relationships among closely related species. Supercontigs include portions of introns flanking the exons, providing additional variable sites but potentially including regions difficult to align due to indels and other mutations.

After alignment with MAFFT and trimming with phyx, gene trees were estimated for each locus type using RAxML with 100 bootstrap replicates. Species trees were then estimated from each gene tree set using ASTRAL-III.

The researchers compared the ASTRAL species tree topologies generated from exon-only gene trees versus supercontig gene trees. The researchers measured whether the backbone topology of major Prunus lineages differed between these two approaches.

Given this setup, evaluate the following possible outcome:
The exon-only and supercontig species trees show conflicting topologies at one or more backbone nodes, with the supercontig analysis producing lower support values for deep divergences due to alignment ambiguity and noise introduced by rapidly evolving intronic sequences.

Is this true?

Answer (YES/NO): NO